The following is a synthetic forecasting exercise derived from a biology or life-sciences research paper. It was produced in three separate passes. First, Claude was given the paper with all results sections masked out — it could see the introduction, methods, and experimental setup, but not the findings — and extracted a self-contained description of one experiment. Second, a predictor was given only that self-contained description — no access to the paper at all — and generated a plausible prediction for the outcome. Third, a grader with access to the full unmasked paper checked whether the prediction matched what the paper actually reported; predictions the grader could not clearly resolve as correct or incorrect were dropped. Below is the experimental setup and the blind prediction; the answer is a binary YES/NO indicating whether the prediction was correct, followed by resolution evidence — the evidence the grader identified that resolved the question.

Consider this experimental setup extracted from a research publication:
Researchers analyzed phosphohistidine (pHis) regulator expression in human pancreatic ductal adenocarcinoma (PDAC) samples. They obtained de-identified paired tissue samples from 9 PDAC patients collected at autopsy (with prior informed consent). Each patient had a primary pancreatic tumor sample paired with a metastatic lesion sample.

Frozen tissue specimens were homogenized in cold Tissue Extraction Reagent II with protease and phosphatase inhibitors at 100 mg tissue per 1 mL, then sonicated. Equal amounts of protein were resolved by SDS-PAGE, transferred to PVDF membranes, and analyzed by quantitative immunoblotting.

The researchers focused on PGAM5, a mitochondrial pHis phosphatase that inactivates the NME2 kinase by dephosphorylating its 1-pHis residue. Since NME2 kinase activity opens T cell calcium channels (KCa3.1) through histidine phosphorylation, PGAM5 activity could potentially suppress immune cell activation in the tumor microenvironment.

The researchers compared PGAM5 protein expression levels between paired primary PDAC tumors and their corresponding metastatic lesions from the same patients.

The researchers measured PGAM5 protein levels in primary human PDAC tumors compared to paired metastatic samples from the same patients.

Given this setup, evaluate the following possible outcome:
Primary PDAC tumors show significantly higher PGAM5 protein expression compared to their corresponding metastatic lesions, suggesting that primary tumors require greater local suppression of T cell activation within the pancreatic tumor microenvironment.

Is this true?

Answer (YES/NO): NO